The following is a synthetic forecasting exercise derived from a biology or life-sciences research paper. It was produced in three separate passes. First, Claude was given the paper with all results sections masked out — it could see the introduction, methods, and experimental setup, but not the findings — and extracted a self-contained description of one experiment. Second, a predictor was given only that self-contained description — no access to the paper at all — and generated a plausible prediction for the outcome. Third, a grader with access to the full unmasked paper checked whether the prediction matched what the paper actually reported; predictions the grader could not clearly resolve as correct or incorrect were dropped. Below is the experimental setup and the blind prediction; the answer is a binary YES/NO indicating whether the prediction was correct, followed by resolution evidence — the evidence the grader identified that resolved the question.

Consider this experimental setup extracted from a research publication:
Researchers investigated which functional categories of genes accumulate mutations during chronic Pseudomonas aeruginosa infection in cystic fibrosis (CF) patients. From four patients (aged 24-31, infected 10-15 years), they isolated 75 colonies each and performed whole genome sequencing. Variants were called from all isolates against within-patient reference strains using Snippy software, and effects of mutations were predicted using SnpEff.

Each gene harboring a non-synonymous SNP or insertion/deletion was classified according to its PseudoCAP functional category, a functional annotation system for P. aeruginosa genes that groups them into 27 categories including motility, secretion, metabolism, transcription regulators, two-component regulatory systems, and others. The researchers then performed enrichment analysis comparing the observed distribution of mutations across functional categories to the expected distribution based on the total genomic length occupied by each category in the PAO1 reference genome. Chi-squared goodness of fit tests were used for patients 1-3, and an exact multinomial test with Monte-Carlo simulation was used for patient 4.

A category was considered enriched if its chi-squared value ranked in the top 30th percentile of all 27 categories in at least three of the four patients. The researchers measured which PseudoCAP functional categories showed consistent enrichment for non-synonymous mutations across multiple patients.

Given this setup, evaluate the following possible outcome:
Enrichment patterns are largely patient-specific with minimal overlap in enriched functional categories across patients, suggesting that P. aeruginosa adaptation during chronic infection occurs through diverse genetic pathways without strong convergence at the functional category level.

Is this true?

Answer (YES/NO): NO